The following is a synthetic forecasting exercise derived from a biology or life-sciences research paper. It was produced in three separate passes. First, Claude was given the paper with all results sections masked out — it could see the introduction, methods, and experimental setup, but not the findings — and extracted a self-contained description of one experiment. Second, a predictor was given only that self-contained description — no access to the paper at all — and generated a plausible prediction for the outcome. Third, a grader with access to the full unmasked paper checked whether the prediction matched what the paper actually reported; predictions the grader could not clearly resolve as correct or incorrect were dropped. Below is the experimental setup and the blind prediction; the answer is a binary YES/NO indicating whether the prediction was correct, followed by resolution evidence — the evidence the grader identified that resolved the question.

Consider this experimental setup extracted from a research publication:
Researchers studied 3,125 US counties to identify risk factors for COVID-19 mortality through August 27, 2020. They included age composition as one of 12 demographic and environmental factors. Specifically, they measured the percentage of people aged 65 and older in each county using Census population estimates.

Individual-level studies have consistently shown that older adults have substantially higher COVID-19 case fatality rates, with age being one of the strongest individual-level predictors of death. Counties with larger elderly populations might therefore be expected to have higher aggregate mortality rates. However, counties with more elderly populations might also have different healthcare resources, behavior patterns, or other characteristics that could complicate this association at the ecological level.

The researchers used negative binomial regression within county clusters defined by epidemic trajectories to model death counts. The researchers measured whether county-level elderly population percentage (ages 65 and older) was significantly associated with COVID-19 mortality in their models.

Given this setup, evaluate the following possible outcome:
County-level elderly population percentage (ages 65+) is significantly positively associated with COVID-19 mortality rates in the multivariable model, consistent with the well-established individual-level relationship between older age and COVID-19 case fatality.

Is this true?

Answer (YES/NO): NO